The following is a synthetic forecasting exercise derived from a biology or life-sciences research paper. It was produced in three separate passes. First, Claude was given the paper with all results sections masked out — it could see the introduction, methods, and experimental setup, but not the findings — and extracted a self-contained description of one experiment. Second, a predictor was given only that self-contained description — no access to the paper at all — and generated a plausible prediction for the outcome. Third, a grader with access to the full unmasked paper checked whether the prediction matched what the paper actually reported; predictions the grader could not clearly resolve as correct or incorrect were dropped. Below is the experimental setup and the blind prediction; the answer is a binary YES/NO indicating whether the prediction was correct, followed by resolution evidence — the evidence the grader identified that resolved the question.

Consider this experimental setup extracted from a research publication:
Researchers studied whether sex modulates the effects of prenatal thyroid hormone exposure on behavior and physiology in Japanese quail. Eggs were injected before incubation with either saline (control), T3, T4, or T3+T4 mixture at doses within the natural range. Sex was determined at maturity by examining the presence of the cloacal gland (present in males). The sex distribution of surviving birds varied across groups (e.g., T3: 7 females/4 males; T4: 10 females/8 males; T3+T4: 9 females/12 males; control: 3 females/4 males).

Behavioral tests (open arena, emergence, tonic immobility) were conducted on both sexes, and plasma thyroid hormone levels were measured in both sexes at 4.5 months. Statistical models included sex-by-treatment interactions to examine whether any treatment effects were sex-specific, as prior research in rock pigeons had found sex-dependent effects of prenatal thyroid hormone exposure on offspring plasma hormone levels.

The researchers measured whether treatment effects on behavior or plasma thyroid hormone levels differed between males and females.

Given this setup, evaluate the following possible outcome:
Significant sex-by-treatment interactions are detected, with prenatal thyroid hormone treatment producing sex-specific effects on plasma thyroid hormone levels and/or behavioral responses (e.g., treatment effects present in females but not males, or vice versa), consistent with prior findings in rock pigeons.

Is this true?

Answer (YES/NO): NO